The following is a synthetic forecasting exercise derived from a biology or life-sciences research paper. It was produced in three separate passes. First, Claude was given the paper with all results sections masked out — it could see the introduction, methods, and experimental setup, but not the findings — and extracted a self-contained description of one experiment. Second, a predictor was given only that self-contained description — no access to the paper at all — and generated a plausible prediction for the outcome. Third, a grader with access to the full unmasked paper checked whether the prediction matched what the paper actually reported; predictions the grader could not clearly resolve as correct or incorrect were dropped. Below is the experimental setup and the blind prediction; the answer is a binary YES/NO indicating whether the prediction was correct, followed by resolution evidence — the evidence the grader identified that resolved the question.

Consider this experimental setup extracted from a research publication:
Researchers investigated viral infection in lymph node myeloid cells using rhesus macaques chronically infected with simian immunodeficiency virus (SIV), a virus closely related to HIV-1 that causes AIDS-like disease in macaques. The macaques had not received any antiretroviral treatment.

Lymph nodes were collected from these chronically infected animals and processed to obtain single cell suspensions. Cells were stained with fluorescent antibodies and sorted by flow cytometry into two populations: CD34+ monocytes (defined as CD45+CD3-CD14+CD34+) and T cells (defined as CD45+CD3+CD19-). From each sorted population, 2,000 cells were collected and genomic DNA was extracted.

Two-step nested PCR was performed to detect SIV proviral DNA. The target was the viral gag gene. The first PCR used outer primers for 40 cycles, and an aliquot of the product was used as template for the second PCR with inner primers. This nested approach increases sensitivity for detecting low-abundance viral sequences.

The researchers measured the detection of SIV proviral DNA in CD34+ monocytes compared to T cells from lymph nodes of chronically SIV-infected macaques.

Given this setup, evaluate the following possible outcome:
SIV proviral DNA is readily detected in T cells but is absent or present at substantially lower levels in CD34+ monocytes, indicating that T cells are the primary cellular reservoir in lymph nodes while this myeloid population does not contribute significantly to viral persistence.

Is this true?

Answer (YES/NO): NO